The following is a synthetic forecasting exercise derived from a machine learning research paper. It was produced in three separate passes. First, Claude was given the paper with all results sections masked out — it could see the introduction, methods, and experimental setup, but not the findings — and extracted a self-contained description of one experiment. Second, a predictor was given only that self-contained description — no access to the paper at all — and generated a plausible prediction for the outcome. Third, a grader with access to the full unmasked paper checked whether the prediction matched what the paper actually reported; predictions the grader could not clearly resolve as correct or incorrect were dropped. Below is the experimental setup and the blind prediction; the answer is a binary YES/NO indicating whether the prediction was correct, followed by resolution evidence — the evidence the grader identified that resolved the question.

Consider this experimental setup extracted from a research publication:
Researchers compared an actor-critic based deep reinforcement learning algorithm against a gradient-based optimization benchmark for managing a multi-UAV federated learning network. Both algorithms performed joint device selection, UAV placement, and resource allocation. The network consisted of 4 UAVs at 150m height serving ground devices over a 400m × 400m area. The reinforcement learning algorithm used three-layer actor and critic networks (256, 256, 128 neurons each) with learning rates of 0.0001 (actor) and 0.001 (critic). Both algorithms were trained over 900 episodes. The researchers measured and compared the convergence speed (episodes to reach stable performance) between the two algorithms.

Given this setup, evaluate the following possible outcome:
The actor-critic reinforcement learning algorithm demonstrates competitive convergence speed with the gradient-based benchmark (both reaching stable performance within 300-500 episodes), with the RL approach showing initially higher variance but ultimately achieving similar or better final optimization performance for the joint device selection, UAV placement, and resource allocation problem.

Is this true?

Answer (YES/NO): YES